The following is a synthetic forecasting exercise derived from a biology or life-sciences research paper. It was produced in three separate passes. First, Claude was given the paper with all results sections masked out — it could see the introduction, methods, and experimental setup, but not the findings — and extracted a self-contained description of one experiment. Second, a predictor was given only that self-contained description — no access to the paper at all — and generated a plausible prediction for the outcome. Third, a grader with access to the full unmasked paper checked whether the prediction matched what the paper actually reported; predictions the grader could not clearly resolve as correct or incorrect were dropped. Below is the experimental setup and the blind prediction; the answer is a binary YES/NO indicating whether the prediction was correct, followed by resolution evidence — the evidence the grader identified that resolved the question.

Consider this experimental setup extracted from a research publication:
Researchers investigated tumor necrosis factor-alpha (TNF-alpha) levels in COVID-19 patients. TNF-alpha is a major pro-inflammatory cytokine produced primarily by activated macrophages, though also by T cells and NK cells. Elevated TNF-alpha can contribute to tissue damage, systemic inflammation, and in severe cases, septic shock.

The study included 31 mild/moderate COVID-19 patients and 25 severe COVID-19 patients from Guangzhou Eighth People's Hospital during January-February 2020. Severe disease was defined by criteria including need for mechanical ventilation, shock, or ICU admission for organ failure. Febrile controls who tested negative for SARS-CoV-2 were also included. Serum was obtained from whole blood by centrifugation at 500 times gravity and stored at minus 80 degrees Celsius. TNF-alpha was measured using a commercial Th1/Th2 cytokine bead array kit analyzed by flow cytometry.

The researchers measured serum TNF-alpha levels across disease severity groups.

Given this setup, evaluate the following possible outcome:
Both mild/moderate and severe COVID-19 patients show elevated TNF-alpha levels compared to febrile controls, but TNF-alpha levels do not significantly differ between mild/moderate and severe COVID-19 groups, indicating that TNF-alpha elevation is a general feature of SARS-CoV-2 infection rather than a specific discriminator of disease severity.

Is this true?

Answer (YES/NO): NO